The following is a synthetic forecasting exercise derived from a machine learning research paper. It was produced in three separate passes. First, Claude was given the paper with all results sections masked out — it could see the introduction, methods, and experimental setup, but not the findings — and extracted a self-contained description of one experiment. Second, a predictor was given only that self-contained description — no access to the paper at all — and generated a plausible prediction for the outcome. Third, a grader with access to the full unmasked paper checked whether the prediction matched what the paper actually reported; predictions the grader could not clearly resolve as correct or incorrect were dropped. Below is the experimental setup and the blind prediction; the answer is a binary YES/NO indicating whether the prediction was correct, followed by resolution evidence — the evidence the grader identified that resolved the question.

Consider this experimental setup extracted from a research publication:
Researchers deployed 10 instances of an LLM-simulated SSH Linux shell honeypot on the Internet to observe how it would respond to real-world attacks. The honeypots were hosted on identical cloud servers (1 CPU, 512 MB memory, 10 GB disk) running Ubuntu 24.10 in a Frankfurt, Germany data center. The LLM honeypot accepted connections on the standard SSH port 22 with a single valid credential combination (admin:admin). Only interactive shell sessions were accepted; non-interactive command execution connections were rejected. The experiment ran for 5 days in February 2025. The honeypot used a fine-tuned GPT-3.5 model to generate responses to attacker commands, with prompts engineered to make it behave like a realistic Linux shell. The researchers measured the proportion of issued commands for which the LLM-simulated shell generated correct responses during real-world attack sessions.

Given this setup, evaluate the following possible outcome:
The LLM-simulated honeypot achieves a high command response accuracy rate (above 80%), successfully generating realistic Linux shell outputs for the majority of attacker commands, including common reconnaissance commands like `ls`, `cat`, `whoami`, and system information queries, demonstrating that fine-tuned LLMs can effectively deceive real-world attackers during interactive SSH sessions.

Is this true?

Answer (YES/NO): YES